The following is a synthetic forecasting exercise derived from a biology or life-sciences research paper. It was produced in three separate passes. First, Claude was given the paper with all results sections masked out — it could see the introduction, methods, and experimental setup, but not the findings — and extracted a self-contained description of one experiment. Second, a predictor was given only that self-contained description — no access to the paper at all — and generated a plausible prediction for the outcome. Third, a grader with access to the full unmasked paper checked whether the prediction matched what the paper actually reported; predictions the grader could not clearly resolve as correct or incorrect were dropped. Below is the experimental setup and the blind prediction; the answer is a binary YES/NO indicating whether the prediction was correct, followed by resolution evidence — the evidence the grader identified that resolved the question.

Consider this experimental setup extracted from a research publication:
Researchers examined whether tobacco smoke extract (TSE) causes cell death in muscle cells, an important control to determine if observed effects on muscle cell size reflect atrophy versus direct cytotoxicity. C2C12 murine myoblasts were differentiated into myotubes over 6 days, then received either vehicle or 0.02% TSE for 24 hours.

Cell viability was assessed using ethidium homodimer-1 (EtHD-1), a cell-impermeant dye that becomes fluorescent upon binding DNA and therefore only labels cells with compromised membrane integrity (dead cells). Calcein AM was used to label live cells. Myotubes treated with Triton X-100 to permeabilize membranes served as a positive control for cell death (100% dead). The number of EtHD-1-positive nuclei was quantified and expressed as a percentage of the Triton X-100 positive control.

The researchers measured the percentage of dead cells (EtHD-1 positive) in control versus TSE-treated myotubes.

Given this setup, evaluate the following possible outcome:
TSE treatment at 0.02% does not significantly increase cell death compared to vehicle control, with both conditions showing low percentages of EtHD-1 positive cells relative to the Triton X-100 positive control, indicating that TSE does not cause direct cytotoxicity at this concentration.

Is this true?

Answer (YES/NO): YES